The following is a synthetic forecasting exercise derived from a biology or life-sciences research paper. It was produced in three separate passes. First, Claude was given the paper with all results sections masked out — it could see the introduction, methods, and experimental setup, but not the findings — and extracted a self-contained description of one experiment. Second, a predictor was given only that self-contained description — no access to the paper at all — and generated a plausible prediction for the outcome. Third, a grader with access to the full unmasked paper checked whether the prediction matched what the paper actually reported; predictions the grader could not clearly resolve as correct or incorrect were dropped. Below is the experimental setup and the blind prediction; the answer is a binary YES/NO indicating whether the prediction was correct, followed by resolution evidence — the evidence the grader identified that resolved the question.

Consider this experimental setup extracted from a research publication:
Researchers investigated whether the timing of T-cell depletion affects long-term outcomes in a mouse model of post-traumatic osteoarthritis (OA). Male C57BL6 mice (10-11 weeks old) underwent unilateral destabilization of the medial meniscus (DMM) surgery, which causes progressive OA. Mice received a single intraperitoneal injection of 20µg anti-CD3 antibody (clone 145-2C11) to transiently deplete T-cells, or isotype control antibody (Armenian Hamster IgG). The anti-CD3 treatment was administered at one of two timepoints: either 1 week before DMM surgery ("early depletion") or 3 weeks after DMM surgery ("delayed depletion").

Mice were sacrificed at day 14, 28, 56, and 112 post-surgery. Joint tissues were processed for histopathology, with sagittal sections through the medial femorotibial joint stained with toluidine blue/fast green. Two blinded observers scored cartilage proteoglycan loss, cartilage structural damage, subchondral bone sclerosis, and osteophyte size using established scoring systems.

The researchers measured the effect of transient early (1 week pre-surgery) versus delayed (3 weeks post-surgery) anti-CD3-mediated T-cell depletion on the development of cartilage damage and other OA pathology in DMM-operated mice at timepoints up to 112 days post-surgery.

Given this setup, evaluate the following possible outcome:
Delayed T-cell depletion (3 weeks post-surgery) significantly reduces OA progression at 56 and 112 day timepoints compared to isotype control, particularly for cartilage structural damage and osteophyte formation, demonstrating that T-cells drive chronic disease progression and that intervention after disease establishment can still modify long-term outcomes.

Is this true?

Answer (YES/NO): NO